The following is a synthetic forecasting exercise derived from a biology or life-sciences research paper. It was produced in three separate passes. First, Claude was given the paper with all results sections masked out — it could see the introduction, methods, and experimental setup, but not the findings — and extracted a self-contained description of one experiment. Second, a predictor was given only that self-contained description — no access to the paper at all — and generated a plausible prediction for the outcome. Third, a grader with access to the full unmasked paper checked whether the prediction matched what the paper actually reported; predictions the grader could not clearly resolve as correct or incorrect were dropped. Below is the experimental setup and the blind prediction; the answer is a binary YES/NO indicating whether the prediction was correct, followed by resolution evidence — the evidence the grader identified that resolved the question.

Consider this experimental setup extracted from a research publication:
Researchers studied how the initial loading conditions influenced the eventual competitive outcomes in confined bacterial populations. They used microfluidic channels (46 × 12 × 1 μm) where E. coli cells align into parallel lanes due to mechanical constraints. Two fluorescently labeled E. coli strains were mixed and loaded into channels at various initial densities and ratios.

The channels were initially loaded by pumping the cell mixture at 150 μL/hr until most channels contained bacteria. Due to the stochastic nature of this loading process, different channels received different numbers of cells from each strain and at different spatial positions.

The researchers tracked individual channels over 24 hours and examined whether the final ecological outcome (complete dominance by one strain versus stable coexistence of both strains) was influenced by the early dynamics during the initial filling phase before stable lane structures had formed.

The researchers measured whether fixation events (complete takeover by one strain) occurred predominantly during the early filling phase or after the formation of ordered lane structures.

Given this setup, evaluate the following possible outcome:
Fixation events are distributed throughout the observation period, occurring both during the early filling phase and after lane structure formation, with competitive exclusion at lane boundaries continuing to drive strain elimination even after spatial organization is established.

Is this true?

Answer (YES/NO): NO